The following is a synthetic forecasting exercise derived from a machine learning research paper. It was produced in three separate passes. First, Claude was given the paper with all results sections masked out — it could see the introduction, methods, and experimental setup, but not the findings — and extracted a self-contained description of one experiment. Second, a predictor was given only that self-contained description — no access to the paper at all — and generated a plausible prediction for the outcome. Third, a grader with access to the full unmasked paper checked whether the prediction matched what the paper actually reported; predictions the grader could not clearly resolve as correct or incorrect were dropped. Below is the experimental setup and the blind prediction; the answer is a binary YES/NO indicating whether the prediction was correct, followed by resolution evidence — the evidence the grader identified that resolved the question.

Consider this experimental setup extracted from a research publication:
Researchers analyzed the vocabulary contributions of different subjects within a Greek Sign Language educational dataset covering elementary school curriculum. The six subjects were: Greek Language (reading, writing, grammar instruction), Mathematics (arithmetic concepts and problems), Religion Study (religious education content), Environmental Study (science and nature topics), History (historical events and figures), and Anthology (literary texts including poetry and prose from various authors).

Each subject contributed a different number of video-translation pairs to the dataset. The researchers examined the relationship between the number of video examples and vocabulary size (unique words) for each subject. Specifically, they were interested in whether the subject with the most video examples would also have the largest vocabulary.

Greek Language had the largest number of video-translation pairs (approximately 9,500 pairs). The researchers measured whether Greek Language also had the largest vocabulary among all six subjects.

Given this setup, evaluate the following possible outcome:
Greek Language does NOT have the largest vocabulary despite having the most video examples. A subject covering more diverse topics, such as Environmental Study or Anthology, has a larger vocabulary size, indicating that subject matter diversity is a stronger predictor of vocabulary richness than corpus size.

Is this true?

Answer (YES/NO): YES